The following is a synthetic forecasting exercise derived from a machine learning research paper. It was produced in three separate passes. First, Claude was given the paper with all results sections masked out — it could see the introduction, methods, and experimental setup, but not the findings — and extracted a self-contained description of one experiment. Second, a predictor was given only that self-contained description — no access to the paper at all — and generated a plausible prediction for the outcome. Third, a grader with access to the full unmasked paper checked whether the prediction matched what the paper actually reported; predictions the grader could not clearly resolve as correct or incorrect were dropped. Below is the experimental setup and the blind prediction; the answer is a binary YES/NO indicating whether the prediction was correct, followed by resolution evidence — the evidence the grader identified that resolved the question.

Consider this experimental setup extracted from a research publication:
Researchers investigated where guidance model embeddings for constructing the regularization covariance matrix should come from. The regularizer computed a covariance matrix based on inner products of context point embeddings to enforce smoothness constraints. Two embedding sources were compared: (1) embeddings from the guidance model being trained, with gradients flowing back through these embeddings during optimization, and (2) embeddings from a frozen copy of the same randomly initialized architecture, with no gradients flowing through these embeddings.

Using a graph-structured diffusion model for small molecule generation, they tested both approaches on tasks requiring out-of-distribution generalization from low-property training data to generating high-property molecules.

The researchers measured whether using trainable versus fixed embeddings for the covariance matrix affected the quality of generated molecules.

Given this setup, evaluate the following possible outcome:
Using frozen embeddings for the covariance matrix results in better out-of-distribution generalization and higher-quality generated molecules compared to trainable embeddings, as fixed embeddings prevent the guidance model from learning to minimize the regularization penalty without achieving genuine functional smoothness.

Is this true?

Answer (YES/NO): YES